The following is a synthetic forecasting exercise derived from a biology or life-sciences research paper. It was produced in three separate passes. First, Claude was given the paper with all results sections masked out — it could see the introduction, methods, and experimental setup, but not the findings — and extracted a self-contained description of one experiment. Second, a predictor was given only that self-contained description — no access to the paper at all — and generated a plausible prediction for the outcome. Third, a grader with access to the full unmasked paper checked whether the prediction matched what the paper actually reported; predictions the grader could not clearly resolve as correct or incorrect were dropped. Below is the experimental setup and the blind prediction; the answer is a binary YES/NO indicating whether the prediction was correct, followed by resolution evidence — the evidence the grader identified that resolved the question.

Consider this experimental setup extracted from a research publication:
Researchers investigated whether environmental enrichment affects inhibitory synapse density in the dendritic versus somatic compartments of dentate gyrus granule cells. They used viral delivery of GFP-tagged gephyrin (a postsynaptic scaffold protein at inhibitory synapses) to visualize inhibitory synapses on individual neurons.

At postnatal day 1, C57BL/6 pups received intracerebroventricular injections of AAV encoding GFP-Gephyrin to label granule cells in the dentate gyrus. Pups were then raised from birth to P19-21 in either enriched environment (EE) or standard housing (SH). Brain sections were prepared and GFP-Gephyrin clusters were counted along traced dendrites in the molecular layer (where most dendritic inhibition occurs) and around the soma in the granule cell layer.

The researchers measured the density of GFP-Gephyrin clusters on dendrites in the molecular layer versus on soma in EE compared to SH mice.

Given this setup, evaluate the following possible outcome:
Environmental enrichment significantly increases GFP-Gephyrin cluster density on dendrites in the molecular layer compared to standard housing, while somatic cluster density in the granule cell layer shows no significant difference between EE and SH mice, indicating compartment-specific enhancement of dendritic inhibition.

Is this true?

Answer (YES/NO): NO